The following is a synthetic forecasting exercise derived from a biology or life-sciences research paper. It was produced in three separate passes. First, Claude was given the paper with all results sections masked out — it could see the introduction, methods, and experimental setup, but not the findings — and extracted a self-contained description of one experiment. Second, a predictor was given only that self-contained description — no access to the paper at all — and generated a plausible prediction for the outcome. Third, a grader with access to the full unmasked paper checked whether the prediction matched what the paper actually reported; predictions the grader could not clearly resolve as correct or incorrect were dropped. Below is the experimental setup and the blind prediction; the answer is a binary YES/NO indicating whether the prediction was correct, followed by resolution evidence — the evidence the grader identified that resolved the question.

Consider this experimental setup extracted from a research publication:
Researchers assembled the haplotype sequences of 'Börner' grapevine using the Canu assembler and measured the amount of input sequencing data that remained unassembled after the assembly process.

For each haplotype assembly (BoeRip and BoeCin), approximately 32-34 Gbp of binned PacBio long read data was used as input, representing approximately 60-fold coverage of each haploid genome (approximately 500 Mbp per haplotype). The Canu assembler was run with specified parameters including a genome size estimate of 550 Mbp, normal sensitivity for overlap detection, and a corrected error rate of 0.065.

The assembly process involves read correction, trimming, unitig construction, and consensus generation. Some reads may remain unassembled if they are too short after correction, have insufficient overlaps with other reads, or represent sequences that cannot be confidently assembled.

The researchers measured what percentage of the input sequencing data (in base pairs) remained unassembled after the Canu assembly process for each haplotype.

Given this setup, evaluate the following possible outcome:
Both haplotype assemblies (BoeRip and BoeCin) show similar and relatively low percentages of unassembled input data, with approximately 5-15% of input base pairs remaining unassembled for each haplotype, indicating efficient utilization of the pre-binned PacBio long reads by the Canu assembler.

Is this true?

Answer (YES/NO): NO